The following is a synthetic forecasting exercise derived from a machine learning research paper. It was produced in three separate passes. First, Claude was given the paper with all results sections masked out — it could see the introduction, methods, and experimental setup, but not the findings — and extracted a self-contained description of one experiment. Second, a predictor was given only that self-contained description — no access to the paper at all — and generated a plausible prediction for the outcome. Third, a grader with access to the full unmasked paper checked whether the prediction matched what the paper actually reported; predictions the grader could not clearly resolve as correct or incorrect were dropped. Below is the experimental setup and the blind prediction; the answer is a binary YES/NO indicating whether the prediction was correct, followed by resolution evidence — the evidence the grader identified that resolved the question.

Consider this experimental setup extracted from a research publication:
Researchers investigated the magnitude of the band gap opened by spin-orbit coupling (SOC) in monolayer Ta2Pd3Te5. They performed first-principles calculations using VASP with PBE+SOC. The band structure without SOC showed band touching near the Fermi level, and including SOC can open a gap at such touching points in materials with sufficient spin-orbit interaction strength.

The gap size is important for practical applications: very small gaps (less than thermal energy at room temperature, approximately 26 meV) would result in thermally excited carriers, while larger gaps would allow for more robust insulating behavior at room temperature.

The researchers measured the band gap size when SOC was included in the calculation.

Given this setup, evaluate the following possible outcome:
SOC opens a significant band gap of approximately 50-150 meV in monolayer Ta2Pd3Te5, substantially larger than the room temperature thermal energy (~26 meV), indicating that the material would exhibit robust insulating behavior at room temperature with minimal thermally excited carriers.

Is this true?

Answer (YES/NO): NO